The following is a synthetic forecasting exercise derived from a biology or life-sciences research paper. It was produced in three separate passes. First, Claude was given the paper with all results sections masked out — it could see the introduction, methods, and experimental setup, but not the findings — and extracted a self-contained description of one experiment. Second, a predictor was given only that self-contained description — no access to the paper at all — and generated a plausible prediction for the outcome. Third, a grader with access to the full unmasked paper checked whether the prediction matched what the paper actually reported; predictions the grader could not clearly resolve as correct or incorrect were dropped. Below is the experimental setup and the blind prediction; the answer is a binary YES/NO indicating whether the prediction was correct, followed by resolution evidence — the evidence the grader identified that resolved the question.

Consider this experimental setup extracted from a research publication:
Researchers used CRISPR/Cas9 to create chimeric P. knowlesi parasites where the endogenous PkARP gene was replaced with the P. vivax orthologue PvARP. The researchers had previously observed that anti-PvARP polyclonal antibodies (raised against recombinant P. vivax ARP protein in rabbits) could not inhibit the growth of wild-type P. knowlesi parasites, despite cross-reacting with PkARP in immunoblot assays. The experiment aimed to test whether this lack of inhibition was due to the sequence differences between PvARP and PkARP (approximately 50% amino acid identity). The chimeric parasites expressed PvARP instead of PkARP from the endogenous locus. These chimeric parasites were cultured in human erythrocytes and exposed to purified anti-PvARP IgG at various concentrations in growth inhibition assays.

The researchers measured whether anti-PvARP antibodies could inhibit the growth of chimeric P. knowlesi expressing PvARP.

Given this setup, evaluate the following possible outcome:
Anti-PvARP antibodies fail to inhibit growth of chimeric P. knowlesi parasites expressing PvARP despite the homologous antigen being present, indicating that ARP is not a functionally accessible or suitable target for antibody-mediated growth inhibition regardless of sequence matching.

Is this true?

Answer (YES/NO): NO